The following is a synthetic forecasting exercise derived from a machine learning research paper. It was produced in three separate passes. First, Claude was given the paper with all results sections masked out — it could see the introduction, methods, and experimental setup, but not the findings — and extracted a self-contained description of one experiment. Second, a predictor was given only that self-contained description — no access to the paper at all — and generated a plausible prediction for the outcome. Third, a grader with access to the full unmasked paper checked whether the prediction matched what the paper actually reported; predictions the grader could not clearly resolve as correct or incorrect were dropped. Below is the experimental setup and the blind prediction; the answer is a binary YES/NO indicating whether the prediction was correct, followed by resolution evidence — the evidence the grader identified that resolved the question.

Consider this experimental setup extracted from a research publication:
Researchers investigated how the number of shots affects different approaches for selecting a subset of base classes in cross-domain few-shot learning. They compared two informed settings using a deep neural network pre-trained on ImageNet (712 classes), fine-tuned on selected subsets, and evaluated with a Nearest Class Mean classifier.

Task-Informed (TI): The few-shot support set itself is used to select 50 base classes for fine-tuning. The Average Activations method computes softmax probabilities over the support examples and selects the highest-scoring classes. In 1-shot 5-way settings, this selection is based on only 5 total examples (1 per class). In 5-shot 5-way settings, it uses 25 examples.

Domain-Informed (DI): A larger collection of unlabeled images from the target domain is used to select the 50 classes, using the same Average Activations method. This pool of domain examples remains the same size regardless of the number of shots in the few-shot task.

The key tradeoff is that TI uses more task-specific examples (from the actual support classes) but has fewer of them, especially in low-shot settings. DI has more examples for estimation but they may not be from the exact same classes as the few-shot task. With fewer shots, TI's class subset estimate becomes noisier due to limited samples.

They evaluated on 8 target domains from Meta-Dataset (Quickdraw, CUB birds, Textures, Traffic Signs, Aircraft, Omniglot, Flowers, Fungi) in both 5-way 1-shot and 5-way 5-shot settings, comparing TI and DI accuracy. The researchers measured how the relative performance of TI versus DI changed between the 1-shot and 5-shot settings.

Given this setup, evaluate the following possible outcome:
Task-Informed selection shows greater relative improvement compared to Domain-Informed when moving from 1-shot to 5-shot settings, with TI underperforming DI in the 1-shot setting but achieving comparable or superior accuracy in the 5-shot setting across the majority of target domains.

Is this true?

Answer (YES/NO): NO